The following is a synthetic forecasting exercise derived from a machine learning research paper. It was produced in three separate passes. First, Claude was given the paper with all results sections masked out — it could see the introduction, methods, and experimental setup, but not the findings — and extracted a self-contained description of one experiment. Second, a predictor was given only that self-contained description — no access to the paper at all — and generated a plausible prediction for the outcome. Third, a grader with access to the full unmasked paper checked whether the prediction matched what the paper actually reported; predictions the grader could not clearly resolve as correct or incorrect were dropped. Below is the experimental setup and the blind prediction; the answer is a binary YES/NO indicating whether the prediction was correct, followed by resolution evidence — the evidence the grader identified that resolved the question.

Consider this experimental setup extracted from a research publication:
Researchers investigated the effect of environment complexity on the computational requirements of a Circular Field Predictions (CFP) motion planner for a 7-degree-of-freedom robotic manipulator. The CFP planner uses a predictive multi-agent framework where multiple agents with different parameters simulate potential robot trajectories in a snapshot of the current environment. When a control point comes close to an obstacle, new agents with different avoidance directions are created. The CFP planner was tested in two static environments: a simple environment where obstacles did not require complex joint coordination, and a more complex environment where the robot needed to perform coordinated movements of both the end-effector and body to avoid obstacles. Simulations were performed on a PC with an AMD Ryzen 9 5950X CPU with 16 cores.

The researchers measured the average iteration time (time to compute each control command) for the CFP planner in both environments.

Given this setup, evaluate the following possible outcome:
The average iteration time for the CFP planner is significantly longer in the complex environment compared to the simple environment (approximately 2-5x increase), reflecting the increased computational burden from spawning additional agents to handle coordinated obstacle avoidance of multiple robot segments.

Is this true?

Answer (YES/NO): NO